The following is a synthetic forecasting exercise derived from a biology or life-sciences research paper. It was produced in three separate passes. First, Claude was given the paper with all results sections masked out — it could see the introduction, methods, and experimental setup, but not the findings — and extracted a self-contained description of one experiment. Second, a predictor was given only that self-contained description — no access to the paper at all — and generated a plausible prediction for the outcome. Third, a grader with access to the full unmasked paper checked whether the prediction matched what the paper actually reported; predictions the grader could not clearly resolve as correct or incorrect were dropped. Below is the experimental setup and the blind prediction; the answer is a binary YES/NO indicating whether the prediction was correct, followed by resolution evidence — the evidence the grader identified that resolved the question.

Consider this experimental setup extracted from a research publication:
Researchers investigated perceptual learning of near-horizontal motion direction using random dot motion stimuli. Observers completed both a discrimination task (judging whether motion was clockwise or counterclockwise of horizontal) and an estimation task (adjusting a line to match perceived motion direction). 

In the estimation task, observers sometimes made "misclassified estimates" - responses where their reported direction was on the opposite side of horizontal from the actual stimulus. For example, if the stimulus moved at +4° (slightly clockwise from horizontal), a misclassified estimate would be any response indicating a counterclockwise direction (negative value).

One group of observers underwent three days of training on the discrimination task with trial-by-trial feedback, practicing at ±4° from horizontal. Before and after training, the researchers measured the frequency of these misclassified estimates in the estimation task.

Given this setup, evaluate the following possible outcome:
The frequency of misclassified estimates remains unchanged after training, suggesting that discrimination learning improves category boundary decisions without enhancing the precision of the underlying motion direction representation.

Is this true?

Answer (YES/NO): NO